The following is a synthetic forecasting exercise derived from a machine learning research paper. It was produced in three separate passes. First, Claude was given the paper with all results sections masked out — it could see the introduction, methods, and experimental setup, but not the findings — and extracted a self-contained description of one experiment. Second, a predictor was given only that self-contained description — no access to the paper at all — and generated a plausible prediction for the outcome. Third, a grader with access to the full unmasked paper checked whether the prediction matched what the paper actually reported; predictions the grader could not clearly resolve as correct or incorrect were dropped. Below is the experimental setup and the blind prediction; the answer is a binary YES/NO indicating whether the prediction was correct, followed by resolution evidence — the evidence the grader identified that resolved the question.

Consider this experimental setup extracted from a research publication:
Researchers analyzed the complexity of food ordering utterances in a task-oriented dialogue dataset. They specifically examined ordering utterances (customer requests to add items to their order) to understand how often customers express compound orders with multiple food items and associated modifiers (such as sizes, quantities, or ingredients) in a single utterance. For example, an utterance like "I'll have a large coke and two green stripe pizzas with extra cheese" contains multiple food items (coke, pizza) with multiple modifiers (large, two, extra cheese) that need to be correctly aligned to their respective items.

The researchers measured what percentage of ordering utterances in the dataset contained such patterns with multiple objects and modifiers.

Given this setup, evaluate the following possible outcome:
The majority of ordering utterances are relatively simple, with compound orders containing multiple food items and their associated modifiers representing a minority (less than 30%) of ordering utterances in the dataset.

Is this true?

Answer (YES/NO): YES